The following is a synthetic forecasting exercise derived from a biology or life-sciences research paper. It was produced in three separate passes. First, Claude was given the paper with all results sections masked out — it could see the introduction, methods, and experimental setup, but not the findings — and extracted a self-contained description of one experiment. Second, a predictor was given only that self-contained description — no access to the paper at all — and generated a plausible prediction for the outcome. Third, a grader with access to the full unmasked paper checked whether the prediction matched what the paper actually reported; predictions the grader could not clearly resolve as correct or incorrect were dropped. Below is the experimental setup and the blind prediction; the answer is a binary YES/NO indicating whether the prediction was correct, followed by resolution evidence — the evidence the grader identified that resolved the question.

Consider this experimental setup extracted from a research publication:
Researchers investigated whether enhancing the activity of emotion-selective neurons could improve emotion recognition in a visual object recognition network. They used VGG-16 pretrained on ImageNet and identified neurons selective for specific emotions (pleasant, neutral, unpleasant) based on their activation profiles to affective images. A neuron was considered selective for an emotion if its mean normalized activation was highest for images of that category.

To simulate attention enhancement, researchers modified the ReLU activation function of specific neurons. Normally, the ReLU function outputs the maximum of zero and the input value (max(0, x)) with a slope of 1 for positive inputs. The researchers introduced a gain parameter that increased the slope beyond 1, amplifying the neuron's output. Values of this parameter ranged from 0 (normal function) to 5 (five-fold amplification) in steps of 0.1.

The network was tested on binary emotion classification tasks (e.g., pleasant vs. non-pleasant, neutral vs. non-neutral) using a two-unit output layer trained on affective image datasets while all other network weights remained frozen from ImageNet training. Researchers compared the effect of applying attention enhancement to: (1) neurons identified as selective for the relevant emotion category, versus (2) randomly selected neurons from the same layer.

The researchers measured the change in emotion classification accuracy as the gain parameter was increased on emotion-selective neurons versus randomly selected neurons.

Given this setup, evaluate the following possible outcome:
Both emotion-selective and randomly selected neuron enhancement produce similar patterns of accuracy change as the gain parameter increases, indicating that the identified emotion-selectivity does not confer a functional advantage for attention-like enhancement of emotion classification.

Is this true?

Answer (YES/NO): NO